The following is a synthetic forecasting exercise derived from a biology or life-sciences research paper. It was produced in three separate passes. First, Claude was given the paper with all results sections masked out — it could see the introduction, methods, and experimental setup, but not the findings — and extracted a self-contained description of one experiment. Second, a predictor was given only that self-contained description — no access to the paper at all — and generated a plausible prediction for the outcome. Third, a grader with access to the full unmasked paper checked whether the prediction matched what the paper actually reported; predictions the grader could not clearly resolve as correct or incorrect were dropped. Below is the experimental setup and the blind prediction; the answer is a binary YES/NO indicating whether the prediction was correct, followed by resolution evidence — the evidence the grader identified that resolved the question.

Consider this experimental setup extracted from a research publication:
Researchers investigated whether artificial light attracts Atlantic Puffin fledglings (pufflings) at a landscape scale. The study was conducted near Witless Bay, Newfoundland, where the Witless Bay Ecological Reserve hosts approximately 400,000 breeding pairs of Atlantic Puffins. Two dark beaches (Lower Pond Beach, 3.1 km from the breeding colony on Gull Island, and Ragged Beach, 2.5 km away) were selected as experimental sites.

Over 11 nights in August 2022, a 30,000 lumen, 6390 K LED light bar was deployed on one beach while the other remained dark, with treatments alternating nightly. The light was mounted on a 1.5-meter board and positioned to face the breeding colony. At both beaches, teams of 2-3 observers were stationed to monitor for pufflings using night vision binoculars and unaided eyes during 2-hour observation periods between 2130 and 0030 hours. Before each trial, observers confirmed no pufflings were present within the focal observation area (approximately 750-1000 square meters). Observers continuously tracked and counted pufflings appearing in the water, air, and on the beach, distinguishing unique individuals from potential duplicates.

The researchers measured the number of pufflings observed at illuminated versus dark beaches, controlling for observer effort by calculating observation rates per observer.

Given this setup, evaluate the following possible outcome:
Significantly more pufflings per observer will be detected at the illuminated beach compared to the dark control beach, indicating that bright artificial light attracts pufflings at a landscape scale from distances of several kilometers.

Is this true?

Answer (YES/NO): YES